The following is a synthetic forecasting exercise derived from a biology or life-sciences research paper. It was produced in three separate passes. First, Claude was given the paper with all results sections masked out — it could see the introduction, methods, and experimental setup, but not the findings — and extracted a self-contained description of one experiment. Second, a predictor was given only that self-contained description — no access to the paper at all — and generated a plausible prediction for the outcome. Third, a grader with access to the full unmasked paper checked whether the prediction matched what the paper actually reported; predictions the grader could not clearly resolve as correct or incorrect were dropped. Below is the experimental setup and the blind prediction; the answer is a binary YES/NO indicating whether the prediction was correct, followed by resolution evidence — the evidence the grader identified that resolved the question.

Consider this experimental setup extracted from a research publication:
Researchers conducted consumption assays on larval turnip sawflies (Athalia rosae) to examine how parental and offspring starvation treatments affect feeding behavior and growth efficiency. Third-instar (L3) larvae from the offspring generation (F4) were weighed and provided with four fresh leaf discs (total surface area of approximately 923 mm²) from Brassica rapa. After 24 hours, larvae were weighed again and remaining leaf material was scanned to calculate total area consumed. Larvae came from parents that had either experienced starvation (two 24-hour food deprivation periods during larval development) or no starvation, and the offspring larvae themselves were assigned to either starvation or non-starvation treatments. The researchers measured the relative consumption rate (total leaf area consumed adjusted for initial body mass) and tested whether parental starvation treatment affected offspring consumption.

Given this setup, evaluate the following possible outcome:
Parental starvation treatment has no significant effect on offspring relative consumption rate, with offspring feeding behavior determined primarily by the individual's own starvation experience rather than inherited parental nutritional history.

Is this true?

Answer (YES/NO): NO